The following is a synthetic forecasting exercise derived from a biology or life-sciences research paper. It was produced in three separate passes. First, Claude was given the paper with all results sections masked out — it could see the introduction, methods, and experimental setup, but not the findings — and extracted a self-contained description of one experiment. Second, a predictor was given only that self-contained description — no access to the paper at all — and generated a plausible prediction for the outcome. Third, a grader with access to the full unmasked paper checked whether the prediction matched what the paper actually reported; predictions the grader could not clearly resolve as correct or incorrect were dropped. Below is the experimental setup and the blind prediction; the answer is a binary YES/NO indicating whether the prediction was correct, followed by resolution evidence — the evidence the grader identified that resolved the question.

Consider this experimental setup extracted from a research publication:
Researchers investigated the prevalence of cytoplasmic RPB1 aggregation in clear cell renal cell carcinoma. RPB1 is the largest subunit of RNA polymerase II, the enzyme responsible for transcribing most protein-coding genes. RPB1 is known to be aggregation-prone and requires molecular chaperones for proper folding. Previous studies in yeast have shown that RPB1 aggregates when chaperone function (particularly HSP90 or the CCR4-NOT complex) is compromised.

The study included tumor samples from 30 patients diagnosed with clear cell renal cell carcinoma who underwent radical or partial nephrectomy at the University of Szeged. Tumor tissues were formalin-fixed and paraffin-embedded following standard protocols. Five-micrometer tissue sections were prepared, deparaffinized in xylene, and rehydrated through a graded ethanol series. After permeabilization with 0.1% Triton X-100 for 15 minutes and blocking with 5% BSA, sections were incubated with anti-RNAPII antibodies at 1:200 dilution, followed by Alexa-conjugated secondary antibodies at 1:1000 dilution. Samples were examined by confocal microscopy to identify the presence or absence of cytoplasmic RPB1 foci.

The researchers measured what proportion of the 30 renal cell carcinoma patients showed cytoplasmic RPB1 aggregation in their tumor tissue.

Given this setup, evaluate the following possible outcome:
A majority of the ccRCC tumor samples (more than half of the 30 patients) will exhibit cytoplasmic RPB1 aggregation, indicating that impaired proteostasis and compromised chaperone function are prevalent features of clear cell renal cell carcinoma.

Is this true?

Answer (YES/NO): YES